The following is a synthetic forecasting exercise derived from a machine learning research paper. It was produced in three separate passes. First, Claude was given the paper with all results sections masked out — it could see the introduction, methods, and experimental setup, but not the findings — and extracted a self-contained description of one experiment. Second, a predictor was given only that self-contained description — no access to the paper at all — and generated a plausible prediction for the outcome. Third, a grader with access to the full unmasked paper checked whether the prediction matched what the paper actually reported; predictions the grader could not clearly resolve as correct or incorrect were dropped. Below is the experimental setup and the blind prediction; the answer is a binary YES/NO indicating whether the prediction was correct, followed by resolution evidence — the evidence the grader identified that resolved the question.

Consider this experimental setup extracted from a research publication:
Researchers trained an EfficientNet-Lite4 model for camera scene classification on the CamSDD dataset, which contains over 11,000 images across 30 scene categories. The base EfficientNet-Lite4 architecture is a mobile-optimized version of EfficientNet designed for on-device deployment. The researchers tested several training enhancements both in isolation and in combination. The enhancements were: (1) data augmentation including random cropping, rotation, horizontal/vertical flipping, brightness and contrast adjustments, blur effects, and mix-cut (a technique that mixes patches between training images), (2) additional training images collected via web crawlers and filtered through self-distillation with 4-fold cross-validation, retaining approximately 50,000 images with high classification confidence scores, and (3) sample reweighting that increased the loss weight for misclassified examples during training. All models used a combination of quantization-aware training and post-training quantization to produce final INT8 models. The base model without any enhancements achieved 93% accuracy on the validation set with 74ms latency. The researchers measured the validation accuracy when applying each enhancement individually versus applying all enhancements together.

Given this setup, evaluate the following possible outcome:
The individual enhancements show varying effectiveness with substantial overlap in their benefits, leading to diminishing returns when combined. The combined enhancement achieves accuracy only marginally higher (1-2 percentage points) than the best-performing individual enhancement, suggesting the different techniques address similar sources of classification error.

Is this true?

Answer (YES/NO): NO